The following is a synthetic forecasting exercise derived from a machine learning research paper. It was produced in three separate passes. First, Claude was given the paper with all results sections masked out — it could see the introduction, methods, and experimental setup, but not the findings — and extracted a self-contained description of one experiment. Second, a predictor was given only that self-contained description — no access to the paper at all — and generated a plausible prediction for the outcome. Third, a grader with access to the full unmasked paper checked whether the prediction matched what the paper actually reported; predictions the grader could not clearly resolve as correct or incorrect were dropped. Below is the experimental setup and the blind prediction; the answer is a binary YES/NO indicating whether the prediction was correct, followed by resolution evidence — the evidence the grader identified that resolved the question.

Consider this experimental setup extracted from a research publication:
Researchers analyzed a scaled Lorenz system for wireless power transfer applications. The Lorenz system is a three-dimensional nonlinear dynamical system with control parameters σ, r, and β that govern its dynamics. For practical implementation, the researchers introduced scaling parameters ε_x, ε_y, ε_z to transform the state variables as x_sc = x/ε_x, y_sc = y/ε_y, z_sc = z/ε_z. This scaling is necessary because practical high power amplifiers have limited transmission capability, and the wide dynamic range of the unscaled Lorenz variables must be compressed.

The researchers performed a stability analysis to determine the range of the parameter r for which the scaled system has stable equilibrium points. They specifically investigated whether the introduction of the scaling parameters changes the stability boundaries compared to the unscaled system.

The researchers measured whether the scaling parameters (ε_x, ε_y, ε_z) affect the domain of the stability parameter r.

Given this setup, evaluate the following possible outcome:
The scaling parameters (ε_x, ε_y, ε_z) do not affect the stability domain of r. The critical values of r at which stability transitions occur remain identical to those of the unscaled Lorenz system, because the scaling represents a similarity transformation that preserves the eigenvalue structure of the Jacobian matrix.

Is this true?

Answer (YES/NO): YES